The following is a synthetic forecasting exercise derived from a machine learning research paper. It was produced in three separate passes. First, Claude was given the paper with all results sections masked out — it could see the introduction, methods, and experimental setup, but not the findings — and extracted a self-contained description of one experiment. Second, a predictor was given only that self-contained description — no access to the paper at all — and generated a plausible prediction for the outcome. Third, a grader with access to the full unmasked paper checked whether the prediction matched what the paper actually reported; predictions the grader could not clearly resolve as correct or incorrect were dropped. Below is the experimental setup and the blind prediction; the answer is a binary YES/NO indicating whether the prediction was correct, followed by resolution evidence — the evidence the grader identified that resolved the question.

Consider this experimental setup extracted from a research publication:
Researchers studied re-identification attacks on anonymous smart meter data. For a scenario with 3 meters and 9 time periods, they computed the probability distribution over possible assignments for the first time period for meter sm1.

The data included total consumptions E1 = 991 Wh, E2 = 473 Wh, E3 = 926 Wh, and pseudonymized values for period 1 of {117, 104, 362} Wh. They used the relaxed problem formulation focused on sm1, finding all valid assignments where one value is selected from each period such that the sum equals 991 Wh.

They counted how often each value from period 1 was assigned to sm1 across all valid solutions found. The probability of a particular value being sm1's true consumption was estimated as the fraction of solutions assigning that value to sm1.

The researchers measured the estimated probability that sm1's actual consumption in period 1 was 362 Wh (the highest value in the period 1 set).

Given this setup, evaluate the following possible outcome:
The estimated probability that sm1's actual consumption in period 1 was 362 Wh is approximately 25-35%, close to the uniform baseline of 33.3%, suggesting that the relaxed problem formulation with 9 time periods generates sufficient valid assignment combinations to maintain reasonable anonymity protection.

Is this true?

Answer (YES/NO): NO